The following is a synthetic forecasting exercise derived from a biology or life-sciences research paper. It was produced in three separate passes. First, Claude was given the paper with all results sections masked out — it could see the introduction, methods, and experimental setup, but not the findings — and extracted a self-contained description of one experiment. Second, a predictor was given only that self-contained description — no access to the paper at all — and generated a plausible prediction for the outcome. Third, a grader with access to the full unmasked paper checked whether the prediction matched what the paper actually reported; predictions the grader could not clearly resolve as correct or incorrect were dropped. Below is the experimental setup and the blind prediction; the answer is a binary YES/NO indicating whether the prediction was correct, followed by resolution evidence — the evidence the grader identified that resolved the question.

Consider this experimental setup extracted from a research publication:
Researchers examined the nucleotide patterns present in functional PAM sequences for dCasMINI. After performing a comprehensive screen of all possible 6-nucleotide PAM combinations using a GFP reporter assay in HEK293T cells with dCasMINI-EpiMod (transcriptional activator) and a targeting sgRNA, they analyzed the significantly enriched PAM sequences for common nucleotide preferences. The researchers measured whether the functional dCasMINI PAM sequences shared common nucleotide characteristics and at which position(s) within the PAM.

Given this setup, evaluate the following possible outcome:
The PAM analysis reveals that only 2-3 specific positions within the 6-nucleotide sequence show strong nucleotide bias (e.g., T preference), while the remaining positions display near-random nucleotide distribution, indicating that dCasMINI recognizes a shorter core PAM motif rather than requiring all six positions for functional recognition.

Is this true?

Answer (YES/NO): NO